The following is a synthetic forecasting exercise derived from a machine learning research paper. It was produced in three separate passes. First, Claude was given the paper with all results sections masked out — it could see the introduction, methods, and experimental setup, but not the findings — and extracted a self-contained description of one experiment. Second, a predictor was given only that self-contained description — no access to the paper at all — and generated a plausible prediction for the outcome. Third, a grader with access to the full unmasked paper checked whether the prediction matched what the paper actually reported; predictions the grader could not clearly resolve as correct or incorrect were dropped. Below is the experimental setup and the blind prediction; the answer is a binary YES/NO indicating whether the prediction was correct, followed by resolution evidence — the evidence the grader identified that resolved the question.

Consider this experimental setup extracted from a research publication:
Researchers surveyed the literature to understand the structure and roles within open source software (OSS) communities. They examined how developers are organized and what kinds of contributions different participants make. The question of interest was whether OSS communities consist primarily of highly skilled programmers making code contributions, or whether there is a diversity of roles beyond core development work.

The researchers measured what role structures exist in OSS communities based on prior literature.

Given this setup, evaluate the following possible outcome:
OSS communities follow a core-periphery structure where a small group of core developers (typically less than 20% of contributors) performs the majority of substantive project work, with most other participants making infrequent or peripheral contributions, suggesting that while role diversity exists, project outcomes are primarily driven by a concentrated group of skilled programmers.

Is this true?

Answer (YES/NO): NO